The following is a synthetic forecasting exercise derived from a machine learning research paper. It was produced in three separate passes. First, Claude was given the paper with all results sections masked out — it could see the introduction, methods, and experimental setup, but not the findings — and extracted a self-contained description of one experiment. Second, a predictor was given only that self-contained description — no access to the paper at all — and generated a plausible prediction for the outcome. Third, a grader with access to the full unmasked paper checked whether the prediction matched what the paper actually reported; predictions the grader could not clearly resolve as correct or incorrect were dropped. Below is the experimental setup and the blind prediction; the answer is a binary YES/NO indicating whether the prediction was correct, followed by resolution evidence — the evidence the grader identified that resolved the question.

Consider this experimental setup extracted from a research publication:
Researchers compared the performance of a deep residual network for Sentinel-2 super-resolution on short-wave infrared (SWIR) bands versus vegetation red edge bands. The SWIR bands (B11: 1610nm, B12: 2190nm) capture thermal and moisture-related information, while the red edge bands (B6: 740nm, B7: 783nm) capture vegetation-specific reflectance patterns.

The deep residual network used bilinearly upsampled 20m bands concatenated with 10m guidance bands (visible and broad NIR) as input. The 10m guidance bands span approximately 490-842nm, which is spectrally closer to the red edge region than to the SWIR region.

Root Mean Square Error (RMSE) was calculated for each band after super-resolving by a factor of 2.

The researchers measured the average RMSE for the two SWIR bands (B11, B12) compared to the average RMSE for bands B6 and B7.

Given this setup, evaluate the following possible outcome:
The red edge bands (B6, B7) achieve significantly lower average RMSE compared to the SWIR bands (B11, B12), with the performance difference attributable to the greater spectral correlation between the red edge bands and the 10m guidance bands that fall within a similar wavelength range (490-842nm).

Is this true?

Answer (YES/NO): NO